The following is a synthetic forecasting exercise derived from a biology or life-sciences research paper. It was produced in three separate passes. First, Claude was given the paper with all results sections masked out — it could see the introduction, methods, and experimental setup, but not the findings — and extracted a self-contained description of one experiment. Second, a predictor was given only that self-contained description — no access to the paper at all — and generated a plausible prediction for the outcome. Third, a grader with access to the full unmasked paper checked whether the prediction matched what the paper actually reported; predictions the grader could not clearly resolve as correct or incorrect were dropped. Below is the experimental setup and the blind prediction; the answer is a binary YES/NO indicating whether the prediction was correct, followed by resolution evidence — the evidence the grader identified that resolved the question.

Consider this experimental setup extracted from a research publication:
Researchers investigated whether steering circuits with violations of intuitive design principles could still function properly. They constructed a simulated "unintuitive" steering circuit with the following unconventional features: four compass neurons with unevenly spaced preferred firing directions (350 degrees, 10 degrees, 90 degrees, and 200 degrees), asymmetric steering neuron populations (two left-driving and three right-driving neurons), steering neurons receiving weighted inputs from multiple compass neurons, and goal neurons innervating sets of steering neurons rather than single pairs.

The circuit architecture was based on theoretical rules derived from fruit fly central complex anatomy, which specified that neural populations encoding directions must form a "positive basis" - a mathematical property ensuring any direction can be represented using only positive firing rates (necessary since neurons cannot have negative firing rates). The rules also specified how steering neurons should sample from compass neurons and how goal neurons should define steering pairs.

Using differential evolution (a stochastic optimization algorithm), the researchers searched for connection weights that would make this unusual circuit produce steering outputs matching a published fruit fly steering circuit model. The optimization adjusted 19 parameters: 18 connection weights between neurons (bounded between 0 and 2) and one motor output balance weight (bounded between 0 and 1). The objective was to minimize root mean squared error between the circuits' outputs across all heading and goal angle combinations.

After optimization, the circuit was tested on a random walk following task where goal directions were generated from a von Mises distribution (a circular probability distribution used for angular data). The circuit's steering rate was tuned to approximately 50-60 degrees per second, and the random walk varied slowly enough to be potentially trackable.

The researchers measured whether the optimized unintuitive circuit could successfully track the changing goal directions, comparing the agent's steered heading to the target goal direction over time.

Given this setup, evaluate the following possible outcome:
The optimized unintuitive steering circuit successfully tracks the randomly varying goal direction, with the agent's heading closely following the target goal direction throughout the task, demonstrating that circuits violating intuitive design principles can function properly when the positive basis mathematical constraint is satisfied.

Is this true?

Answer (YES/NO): YES